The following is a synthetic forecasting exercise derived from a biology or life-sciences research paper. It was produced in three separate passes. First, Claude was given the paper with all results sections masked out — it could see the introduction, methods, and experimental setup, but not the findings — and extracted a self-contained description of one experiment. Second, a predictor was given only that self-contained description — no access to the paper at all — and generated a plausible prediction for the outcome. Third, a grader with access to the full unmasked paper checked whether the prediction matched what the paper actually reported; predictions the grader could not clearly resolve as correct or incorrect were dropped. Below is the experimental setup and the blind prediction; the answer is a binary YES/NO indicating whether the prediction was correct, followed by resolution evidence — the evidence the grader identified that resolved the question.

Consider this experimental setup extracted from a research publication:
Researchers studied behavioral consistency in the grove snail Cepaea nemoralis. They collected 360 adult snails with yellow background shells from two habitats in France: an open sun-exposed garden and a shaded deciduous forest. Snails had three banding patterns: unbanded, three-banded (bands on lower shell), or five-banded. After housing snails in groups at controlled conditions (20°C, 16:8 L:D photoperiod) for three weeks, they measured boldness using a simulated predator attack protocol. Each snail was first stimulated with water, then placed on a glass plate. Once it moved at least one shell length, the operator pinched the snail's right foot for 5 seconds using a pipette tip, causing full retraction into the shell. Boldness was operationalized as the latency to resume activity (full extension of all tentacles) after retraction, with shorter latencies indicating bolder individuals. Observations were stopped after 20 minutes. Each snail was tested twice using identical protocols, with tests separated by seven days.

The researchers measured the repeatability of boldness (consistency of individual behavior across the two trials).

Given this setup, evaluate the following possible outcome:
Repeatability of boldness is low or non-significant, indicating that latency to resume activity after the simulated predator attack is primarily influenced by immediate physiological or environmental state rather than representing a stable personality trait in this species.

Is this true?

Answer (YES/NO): NO